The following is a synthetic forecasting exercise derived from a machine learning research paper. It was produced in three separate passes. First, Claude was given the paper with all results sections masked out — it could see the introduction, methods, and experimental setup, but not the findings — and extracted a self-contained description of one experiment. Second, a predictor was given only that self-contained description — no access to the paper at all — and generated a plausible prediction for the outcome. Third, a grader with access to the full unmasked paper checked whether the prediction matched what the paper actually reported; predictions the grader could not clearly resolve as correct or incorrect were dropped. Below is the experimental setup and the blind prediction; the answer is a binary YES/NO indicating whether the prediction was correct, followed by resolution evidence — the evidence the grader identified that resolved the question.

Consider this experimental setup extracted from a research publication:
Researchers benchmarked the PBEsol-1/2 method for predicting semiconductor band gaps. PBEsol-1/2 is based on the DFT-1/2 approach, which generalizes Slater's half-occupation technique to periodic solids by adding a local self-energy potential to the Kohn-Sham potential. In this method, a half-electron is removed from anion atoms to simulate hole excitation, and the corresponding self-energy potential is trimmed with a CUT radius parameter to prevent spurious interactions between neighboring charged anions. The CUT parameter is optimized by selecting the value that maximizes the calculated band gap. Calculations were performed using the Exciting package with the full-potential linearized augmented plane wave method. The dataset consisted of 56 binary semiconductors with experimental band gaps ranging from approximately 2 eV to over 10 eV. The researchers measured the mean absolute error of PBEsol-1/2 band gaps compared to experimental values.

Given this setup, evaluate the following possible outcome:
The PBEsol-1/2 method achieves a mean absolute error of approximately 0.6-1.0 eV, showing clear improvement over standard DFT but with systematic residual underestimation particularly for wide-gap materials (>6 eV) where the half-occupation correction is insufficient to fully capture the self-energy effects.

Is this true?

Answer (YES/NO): NO